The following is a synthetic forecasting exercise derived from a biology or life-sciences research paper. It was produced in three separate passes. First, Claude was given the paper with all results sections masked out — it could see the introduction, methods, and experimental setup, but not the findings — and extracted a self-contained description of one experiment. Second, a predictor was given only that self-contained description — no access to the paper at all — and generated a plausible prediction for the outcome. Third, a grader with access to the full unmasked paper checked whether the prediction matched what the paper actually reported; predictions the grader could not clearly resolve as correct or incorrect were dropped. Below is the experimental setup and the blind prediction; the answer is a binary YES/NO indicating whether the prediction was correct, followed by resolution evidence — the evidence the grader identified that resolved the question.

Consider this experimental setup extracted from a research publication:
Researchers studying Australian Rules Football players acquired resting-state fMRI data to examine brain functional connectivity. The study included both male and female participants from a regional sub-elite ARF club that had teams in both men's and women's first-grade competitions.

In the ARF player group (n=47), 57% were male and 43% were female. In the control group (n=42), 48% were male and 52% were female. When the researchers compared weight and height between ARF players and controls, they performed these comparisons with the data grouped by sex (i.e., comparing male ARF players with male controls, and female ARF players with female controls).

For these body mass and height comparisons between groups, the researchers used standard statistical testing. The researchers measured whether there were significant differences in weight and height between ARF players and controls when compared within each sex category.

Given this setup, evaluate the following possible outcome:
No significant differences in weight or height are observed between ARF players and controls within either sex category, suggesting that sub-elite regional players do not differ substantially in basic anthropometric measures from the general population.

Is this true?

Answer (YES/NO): YES